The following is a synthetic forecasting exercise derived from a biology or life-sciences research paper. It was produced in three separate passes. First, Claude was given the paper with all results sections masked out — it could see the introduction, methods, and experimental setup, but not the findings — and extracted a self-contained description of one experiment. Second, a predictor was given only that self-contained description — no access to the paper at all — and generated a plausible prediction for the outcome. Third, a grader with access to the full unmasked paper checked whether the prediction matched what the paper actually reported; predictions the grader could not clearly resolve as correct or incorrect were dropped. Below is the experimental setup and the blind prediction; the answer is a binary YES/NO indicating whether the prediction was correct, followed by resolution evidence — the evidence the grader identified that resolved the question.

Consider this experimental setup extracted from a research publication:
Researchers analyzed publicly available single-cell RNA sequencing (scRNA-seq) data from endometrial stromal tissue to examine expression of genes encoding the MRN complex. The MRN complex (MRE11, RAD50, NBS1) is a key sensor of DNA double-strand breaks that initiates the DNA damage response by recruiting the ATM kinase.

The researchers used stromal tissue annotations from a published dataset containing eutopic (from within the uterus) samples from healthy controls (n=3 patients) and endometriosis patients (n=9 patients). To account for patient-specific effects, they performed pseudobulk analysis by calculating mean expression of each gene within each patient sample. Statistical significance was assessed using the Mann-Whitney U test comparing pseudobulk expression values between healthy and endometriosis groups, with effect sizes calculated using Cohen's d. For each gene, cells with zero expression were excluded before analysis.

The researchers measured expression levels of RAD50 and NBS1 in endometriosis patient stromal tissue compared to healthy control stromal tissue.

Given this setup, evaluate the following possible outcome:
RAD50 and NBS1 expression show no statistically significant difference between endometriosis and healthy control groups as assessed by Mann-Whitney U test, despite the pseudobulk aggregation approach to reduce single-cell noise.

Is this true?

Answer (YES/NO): NO